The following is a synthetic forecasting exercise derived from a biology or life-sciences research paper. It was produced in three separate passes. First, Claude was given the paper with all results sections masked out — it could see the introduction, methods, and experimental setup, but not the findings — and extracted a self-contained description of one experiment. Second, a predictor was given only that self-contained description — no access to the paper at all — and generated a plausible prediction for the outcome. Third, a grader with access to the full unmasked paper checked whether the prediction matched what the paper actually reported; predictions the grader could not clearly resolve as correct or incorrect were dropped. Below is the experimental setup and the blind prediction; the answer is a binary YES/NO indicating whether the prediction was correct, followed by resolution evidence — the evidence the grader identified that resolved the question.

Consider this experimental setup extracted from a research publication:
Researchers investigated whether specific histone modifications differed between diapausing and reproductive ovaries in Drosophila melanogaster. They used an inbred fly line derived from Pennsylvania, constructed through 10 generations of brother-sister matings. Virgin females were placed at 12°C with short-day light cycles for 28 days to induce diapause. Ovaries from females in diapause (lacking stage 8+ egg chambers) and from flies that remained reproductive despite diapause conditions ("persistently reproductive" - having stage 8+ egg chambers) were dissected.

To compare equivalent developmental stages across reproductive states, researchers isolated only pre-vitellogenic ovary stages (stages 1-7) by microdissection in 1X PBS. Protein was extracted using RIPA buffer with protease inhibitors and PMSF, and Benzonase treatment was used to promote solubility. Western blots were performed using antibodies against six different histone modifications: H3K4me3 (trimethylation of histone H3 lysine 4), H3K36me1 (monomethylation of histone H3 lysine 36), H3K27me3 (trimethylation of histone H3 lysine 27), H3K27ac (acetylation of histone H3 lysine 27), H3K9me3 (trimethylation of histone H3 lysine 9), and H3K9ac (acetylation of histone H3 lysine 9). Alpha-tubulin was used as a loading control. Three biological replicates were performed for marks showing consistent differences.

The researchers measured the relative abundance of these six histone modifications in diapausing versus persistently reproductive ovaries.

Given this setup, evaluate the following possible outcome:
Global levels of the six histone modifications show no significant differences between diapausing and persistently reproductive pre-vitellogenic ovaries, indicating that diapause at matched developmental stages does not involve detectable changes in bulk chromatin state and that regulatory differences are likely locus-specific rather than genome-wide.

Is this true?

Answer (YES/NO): NO